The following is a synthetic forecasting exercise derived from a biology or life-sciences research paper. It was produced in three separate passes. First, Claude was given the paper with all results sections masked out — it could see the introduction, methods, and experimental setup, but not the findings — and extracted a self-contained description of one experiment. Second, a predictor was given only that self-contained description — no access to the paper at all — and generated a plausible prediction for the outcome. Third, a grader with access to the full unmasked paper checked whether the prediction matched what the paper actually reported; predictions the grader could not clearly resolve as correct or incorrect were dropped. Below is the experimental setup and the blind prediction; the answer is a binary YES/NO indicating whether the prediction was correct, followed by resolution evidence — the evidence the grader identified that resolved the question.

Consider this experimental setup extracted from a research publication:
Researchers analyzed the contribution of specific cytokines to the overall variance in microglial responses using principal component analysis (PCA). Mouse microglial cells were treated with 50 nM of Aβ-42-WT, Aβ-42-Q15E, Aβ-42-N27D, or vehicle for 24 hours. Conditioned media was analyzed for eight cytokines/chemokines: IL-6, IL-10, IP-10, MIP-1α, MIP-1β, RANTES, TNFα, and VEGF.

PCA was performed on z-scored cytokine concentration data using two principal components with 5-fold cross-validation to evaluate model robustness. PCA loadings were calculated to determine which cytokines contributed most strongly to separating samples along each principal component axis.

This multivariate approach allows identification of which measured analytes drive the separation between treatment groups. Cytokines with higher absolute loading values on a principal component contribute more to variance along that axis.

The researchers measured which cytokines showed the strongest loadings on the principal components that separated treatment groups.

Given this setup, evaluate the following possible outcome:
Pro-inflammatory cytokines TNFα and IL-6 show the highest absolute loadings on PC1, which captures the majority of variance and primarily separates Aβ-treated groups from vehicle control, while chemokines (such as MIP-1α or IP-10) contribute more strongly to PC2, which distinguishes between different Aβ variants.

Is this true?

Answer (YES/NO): NO